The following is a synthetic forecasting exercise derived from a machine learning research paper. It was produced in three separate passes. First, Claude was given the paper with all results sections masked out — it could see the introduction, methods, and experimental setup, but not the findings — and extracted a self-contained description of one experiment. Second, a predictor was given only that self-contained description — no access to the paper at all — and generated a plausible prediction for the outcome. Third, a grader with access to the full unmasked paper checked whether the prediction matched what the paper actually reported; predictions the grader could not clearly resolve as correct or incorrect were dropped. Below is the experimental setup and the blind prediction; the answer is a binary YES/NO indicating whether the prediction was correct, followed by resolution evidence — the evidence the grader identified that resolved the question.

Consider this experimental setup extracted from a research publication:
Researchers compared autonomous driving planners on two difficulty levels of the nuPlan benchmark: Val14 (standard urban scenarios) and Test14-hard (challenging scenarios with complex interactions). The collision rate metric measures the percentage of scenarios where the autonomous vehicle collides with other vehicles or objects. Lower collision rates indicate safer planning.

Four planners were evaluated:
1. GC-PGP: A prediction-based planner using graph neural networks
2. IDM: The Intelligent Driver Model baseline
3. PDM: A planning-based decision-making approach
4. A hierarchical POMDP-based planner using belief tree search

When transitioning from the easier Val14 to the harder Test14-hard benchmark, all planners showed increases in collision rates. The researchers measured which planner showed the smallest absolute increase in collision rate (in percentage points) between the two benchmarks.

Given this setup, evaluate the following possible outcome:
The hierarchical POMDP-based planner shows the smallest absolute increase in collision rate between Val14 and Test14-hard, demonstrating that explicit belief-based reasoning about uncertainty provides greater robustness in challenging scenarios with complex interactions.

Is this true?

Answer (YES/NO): NO